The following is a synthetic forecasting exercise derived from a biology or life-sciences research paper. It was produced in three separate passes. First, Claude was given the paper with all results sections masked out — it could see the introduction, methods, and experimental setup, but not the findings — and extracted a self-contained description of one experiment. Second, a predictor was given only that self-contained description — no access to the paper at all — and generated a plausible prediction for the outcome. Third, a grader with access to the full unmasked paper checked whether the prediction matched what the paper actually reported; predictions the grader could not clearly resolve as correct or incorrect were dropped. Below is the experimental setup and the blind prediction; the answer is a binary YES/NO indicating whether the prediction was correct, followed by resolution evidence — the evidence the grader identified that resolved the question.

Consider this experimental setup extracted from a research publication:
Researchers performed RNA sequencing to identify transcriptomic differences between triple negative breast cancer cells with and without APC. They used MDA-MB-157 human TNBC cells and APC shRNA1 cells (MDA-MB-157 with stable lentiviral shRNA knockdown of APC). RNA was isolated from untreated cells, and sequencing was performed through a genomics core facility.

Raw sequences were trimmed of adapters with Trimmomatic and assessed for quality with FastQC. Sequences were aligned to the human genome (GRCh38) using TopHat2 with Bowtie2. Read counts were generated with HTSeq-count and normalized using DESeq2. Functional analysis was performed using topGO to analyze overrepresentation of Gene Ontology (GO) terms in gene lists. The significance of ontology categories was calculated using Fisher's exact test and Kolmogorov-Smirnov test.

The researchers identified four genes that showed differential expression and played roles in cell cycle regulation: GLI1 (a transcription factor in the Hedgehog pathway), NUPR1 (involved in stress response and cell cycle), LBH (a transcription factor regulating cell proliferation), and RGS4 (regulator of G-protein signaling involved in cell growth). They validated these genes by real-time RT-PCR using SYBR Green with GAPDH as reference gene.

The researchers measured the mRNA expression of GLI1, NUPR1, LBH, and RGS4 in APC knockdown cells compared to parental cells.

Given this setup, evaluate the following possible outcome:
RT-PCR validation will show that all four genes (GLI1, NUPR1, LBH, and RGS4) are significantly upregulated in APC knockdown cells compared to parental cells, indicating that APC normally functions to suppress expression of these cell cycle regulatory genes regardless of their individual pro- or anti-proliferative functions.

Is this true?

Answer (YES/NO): NO